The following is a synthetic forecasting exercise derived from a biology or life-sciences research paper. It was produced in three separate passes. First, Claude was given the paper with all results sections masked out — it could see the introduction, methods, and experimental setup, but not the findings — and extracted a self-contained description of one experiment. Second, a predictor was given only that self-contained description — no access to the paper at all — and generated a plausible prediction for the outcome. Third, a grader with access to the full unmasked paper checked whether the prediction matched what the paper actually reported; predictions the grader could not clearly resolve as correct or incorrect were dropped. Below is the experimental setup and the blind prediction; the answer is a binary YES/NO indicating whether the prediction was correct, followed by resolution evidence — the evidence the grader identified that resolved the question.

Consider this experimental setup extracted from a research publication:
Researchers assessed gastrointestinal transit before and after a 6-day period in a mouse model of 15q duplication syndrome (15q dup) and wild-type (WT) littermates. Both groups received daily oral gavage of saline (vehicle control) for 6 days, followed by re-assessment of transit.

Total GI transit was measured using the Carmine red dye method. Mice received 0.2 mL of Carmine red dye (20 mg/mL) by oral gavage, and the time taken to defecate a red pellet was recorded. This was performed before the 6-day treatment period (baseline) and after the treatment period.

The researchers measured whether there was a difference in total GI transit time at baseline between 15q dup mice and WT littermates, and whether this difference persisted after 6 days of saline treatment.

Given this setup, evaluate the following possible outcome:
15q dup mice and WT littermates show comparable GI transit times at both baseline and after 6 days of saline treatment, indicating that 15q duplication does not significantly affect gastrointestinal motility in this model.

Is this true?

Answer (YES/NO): NO